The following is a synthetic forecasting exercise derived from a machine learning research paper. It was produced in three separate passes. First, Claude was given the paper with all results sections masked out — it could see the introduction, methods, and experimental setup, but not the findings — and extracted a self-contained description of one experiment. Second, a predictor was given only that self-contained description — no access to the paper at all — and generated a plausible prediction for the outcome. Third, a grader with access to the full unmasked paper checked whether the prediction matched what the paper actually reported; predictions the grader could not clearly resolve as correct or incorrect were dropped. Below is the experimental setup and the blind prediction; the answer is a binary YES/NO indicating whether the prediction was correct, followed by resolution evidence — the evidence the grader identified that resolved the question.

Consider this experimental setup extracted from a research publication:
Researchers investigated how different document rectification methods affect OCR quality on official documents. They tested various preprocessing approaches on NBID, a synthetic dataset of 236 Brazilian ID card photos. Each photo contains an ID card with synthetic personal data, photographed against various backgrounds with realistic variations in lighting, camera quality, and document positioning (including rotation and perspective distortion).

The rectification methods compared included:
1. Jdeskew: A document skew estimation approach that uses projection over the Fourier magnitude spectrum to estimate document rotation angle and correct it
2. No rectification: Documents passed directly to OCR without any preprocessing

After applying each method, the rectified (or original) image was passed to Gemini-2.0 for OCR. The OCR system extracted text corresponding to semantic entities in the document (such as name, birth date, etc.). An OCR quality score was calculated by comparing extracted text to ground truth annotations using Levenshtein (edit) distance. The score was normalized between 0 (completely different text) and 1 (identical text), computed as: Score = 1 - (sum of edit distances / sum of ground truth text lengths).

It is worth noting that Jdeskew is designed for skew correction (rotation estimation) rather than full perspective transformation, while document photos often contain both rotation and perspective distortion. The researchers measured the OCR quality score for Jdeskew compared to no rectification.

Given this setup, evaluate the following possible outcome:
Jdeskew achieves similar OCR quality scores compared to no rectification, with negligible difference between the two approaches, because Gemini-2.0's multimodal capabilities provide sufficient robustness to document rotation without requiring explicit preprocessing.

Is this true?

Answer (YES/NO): NO